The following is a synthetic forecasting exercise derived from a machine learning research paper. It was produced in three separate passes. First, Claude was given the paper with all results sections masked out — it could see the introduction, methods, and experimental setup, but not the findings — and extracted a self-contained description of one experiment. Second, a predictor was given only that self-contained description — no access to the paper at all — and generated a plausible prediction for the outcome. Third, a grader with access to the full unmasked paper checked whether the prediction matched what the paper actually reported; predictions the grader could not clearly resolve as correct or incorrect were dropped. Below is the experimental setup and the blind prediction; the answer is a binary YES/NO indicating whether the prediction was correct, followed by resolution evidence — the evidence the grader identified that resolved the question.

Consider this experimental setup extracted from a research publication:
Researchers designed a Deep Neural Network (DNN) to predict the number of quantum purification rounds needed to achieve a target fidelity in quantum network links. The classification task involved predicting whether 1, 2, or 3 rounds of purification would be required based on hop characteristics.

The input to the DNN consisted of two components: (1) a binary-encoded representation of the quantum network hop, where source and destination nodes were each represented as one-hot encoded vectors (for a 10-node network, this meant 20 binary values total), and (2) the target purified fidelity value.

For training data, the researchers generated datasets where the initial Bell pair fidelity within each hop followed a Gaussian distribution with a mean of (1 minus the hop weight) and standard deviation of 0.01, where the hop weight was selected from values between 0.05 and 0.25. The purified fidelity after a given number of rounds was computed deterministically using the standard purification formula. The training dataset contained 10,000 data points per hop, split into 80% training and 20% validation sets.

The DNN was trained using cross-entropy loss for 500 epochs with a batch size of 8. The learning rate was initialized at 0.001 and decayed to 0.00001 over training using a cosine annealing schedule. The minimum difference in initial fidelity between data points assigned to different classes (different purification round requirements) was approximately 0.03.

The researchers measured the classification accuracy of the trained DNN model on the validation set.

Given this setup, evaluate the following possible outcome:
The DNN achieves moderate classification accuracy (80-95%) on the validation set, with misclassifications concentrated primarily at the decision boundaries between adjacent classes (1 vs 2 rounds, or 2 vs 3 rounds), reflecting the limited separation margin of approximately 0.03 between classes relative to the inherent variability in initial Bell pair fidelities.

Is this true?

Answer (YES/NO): NO